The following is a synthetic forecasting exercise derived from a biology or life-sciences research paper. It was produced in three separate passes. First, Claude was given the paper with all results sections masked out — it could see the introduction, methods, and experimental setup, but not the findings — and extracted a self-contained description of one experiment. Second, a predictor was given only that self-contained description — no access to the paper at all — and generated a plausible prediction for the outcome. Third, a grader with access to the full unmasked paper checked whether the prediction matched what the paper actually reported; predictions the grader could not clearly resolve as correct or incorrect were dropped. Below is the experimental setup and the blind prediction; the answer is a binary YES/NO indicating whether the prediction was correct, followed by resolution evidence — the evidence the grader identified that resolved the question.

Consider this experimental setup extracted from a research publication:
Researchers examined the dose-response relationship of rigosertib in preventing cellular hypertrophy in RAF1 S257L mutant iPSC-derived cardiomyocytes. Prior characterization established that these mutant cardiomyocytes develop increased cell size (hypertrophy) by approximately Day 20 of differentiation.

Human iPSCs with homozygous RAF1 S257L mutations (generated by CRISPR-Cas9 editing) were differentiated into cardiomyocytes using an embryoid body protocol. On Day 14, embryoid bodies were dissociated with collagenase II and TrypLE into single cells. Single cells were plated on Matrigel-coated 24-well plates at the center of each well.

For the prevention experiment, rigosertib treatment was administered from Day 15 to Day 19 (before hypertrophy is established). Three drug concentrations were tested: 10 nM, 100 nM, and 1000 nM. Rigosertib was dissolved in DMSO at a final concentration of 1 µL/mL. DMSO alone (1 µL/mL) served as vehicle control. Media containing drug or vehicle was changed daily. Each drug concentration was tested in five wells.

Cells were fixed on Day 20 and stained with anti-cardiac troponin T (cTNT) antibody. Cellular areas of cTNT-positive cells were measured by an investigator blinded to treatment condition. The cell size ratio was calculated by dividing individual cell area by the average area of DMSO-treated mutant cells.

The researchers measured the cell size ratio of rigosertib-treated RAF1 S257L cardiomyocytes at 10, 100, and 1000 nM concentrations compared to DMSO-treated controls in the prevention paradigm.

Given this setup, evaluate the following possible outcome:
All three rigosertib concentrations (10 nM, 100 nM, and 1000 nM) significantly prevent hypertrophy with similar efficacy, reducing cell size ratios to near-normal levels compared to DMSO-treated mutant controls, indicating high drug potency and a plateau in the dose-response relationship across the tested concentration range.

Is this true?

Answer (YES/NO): NO